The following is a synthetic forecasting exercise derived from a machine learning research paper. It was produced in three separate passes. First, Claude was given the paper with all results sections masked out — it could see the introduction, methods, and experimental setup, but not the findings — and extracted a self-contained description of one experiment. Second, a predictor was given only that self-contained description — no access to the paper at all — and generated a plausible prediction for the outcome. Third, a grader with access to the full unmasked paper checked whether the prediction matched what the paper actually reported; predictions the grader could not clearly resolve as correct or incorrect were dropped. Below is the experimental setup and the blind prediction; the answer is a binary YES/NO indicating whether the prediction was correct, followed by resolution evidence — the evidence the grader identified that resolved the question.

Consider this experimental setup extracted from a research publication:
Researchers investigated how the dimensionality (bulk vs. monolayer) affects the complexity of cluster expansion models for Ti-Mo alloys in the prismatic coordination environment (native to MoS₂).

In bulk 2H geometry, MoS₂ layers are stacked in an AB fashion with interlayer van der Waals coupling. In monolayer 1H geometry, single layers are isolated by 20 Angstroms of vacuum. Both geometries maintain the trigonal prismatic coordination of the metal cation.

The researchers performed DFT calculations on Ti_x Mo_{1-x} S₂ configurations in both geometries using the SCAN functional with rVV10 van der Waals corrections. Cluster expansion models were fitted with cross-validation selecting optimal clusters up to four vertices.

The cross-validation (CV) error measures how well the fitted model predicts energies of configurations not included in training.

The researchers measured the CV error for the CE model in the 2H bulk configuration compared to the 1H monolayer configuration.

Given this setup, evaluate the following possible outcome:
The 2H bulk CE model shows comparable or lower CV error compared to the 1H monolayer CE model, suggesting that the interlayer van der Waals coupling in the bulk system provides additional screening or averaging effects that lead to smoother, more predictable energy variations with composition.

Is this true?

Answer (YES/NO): YES